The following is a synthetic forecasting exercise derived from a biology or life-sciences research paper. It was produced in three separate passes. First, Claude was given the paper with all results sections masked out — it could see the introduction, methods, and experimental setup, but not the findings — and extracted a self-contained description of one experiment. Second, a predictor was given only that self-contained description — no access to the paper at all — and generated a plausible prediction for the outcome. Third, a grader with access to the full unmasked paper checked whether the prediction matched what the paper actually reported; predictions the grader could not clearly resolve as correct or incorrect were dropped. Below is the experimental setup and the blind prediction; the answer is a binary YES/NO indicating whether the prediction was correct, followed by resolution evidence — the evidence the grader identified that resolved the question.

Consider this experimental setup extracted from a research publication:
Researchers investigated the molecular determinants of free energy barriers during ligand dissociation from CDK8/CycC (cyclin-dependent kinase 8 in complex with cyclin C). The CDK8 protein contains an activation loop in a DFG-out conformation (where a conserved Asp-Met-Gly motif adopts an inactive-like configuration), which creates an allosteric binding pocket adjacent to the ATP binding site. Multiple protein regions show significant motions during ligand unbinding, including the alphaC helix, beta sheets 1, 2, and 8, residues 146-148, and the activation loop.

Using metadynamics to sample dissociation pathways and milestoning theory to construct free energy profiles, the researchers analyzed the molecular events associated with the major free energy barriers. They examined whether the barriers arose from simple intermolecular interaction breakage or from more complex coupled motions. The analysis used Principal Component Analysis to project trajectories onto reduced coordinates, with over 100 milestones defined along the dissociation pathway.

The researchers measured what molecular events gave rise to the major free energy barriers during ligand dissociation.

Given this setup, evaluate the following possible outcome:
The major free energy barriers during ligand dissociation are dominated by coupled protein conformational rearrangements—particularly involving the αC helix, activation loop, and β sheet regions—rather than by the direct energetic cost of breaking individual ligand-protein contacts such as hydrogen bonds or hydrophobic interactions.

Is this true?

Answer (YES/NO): YES